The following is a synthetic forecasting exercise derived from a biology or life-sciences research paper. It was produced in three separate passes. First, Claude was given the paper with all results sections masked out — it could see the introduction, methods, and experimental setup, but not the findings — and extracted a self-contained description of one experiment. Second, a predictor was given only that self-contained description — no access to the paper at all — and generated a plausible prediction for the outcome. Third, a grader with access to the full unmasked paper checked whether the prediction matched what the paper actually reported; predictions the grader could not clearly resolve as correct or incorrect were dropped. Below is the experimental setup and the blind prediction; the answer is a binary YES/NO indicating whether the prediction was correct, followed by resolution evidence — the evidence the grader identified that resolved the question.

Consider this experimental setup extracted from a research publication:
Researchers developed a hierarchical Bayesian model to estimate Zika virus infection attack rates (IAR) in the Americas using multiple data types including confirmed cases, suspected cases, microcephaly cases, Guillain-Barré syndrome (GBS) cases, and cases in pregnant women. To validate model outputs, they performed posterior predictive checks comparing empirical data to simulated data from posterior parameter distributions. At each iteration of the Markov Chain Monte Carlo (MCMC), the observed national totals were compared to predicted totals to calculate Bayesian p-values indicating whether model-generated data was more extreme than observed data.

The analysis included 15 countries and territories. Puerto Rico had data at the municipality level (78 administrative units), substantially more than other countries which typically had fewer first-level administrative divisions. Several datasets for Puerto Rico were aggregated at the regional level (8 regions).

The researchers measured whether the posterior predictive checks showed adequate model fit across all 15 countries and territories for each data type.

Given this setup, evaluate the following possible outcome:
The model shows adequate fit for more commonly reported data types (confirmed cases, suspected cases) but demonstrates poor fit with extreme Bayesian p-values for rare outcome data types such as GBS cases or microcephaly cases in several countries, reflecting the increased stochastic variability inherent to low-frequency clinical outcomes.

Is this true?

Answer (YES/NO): NO